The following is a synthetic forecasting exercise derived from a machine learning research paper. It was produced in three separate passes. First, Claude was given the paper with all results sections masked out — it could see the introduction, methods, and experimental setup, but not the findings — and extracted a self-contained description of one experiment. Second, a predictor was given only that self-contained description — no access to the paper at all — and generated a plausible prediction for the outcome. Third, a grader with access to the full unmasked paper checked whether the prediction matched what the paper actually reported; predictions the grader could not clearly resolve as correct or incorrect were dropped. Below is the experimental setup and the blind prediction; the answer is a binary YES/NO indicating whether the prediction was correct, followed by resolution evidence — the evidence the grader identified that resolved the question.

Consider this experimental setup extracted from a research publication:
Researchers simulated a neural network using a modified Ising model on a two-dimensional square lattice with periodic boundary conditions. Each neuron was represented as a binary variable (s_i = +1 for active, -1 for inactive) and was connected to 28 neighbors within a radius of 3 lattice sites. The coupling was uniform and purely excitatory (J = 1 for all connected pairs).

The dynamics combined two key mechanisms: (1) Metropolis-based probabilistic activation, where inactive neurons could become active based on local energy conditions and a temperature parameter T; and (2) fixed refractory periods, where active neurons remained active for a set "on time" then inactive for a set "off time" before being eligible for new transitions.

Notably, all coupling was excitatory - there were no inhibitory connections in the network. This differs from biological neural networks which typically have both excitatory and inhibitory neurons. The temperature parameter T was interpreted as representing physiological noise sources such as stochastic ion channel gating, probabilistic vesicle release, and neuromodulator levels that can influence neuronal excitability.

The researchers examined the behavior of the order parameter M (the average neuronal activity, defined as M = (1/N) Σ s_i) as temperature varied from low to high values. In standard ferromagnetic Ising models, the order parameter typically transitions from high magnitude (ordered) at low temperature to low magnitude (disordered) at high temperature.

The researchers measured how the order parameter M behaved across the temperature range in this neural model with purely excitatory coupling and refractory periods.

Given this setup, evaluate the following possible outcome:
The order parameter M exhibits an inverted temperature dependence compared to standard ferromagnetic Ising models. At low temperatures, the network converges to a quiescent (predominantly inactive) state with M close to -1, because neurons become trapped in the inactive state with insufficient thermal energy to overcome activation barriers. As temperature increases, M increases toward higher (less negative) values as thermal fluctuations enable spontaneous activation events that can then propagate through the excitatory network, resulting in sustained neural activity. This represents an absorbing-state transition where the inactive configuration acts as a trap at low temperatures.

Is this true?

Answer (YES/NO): YES